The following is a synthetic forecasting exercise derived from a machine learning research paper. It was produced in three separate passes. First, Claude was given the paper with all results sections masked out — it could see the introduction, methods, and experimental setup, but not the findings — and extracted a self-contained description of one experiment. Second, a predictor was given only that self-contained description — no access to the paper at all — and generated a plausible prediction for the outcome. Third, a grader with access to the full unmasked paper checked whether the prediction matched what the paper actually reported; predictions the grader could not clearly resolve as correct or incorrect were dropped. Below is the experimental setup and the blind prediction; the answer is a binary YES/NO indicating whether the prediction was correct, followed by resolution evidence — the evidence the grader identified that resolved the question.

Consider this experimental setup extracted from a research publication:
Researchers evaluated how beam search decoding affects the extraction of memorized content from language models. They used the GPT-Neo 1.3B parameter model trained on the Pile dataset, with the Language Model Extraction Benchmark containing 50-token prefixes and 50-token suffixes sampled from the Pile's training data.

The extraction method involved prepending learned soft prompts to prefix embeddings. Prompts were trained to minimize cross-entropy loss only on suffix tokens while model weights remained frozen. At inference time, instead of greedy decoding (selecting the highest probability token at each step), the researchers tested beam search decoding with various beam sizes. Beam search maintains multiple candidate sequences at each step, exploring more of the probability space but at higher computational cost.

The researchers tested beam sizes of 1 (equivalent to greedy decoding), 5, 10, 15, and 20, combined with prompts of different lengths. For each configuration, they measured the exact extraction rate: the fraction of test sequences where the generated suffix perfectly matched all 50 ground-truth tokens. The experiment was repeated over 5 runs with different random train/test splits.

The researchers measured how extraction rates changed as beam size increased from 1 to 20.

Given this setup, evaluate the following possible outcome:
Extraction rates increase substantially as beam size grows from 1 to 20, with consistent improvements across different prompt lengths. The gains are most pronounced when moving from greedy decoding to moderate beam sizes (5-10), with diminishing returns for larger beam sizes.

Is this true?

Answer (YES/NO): NO